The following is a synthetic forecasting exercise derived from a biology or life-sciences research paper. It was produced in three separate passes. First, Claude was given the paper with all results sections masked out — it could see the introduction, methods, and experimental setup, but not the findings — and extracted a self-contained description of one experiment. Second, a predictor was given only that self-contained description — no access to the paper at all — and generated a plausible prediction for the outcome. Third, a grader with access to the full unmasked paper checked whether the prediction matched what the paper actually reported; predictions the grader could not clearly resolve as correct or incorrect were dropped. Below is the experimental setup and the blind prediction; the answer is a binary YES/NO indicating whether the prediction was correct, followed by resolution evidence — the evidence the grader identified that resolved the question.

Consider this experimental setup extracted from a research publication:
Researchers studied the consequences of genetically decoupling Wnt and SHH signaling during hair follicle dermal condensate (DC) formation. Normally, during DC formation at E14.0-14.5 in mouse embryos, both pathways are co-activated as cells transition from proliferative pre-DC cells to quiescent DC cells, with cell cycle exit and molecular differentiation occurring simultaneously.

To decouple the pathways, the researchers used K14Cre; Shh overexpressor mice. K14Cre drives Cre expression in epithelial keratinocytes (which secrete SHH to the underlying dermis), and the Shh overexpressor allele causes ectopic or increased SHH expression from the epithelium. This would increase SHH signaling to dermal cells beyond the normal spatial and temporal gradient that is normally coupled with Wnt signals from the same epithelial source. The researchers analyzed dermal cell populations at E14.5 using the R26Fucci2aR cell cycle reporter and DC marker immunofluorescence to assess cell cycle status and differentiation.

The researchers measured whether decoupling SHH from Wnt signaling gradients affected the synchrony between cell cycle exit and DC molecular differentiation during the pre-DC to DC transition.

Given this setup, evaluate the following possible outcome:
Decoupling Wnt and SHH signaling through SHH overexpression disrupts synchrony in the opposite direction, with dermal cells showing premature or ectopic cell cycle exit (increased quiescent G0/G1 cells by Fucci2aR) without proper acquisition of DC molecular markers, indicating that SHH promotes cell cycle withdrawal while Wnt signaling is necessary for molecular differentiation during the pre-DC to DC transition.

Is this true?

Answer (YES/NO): NO